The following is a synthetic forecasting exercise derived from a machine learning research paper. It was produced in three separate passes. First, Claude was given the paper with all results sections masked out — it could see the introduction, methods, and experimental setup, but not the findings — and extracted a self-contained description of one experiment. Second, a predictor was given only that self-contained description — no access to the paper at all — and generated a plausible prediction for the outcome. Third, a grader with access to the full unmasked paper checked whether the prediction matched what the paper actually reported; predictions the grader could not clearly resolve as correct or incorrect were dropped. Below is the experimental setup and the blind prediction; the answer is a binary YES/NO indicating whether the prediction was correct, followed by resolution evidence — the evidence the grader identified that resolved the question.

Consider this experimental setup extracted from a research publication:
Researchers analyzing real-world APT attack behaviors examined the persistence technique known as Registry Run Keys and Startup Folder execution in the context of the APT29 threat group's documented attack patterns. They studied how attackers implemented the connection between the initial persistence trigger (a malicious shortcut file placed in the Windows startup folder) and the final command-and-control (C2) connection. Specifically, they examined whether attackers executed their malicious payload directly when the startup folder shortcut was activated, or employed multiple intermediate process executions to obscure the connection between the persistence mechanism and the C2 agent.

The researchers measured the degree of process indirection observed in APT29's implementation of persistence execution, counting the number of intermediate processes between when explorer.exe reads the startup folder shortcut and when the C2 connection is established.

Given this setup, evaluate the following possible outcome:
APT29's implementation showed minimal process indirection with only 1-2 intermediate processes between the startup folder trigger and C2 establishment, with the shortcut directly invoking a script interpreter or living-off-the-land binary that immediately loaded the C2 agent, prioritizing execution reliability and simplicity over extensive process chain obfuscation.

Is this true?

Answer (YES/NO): NO